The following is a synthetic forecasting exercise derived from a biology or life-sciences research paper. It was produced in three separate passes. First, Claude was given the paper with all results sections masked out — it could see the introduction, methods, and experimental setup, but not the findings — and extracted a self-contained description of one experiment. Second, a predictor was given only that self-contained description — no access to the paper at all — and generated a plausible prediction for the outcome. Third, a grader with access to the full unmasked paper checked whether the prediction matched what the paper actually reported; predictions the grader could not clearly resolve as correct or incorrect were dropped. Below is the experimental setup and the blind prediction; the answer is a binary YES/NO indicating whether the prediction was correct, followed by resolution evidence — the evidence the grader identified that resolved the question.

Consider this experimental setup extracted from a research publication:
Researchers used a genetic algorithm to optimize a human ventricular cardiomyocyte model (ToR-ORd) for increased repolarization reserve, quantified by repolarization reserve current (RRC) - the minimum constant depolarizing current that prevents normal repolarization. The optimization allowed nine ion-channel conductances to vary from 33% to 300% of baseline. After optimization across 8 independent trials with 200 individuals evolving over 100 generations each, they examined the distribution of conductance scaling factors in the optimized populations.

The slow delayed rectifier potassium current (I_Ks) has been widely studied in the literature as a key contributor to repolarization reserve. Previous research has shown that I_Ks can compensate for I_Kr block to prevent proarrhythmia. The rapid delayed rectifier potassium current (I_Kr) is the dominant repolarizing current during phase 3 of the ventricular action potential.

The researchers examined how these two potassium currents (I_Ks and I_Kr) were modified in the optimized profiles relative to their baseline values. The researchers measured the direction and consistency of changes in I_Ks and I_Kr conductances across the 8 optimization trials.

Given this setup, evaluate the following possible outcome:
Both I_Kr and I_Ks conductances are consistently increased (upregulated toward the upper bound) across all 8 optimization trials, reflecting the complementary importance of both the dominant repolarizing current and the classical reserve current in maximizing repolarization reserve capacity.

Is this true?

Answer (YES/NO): NO